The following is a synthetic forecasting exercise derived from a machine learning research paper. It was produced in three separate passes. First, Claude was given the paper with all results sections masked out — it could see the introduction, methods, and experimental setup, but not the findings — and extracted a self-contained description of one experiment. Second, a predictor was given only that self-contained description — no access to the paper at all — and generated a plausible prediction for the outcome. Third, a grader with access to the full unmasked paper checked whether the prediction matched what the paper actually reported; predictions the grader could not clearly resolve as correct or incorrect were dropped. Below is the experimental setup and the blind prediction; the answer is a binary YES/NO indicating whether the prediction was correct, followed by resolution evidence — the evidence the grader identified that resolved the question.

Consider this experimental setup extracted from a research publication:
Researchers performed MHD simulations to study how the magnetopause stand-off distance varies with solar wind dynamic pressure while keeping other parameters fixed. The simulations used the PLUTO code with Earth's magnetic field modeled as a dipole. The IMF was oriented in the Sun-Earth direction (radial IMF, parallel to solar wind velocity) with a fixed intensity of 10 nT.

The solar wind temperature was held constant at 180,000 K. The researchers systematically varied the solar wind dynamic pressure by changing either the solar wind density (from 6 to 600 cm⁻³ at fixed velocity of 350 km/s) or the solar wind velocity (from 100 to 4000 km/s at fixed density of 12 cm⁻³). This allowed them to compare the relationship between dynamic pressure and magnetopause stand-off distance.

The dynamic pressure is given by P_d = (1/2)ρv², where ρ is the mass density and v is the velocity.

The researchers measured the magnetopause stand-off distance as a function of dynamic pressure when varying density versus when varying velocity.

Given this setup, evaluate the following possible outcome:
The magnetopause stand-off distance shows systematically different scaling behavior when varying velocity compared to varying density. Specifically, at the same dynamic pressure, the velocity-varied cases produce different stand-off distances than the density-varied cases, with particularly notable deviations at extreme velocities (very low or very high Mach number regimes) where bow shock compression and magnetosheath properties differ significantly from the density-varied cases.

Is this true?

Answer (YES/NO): NO